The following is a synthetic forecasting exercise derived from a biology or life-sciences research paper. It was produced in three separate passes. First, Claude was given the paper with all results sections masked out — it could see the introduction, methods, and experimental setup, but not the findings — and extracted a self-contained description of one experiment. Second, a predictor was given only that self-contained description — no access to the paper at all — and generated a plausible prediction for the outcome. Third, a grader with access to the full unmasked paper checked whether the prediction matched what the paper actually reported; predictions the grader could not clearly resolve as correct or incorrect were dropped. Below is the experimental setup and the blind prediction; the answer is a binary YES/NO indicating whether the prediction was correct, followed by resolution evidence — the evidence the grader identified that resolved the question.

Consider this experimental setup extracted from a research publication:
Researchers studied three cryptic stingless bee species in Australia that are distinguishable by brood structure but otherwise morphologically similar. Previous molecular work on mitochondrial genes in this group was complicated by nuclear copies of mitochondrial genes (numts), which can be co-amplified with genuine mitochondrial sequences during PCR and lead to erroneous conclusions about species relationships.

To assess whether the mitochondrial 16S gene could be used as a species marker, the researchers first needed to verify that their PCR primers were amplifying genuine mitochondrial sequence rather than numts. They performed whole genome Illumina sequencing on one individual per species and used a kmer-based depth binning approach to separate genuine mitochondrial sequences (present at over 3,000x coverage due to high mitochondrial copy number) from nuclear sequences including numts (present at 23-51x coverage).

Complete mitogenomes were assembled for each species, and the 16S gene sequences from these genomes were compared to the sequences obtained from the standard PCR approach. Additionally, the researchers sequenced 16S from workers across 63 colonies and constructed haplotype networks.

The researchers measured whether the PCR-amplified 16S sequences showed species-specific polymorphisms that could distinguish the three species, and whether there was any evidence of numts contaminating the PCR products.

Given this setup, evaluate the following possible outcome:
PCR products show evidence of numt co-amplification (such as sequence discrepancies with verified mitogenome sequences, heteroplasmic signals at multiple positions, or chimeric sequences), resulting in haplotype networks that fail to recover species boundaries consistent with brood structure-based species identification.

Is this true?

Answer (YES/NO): NO